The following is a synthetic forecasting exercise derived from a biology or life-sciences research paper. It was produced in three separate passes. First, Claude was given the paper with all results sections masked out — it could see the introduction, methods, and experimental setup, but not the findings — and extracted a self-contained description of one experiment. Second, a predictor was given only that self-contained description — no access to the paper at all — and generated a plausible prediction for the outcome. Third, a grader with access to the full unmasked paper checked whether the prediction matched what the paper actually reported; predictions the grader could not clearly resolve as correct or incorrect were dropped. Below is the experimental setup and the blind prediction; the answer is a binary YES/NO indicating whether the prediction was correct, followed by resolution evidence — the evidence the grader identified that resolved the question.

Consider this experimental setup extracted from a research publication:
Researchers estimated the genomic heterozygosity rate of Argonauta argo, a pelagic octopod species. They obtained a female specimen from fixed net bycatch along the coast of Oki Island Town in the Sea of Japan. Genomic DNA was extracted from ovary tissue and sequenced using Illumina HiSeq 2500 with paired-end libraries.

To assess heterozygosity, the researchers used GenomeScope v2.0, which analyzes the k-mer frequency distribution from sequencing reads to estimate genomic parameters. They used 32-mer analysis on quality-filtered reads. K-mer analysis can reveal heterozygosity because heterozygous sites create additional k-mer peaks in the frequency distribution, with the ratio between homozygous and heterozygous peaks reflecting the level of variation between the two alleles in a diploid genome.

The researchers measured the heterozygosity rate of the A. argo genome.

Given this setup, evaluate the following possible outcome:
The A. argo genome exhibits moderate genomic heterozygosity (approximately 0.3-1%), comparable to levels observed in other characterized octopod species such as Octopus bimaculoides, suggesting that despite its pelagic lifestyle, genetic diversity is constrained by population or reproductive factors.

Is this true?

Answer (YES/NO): NO